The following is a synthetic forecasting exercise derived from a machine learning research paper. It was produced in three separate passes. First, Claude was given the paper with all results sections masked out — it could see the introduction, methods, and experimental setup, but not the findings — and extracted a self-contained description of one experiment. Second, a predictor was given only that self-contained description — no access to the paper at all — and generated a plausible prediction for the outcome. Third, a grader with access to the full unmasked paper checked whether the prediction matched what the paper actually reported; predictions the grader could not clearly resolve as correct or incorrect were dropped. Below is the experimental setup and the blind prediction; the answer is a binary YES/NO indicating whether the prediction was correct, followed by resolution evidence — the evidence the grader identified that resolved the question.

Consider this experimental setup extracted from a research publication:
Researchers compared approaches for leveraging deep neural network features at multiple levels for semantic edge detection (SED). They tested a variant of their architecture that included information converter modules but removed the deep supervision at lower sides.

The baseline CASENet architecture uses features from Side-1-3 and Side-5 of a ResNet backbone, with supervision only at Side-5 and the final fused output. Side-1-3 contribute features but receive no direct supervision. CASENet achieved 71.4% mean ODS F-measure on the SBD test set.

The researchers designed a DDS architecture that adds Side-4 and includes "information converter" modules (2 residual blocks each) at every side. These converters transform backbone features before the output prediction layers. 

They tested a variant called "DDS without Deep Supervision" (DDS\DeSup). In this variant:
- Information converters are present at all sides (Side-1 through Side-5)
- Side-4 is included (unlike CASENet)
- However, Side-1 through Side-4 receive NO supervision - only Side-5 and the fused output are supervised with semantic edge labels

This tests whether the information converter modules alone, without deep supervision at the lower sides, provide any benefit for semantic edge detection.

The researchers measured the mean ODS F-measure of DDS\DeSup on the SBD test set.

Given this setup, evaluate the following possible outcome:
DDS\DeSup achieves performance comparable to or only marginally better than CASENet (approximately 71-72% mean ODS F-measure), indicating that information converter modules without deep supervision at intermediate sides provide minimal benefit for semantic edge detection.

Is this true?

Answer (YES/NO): NO